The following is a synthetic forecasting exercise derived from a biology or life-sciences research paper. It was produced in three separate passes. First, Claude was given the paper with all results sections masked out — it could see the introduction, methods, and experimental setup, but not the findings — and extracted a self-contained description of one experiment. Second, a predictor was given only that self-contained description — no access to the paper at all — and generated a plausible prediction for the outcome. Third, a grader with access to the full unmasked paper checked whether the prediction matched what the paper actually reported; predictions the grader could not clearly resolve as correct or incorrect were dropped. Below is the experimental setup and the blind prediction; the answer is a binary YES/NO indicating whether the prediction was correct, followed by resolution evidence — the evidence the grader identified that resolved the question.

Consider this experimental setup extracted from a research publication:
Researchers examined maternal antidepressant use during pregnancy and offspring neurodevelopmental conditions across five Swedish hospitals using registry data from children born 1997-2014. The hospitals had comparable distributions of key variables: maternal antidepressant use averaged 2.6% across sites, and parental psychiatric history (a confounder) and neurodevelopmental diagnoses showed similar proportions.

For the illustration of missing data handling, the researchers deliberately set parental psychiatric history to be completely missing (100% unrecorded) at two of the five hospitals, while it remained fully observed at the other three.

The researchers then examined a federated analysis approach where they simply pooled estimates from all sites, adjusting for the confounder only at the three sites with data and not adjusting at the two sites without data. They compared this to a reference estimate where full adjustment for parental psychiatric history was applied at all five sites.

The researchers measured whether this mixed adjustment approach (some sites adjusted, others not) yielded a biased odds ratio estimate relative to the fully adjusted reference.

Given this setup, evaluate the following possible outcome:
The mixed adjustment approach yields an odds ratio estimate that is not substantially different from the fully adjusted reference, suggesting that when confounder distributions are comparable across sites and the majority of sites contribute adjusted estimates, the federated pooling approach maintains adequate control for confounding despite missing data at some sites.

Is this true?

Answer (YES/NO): NO